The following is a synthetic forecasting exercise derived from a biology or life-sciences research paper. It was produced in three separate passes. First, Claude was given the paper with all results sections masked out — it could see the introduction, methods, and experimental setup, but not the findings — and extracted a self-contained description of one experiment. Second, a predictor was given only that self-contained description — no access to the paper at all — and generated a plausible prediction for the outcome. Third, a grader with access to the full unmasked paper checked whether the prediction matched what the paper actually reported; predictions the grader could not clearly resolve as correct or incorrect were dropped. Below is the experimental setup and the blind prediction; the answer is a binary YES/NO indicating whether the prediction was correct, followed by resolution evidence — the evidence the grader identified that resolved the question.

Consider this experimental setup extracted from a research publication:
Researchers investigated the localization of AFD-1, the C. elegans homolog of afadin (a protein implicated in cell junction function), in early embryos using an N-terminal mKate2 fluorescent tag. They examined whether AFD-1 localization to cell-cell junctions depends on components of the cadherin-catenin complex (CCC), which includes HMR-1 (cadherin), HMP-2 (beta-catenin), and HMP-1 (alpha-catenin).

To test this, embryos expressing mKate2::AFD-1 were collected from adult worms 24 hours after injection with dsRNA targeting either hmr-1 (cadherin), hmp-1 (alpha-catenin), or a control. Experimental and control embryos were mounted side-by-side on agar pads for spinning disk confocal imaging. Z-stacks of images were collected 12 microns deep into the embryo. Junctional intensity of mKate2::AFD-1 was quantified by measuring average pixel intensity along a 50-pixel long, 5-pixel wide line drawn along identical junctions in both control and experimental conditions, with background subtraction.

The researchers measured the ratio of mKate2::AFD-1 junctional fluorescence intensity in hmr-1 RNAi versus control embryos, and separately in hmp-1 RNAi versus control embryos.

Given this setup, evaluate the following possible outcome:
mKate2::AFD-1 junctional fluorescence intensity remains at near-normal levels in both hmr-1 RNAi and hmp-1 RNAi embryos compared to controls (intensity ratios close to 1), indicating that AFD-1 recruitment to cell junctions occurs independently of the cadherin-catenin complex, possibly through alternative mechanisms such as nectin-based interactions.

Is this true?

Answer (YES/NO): NO